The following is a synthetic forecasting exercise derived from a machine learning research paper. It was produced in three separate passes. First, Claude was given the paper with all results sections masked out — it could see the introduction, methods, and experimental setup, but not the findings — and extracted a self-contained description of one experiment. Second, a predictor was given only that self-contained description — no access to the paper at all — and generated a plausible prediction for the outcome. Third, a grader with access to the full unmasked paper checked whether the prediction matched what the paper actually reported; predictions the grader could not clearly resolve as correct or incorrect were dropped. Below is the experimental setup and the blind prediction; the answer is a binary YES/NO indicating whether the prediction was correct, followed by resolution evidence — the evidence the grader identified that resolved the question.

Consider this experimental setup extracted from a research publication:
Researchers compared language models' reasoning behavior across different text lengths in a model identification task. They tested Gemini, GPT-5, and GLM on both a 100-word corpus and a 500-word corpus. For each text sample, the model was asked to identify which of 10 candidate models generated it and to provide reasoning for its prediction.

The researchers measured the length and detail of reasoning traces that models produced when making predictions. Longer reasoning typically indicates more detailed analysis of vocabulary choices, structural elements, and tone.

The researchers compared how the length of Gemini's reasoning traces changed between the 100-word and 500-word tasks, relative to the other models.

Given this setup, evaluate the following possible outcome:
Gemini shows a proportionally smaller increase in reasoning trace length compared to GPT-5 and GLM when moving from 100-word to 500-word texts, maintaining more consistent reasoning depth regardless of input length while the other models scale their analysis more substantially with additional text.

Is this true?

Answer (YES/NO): NO